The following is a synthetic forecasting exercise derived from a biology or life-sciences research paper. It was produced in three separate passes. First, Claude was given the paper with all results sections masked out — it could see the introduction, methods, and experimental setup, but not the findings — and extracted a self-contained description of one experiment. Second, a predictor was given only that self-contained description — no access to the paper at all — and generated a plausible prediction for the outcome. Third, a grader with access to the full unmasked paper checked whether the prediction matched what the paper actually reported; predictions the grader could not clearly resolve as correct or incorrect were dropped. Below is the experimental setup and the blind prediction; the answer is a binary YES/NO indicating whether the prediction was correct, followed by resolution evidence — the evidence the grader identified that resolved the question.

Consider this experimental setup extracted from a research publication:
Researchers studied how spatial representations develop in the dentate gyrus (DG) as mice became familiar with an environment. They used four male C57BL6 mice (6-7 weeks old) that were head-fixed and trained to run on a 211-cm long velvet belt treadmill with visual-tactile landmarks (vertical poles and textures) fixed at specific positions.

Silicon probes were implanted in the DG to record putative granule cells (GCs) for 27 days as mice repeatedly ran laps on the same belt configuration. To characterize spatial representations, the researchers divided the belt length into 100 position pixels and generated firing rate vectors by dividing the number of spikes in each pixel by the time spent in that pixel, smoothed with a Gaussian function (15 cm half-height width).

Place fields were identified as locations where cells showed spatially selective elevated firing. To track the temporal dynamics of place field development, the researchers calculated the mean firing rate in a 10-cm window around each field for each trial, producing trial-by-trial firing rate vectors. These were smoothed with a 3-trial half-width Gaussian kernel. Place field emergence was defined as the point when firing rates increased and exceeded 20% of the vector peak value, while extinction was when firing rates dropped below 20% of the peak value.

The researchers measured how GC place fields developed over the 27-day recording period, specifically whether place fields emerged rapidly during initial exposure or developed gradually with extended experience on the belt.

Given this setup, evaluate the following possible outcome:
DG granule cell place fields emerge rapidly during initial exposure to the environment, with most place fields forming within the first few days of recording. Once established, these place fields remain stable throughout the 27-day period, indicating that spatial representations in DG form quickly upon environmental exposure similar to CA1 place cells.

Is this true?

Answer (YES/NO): NO